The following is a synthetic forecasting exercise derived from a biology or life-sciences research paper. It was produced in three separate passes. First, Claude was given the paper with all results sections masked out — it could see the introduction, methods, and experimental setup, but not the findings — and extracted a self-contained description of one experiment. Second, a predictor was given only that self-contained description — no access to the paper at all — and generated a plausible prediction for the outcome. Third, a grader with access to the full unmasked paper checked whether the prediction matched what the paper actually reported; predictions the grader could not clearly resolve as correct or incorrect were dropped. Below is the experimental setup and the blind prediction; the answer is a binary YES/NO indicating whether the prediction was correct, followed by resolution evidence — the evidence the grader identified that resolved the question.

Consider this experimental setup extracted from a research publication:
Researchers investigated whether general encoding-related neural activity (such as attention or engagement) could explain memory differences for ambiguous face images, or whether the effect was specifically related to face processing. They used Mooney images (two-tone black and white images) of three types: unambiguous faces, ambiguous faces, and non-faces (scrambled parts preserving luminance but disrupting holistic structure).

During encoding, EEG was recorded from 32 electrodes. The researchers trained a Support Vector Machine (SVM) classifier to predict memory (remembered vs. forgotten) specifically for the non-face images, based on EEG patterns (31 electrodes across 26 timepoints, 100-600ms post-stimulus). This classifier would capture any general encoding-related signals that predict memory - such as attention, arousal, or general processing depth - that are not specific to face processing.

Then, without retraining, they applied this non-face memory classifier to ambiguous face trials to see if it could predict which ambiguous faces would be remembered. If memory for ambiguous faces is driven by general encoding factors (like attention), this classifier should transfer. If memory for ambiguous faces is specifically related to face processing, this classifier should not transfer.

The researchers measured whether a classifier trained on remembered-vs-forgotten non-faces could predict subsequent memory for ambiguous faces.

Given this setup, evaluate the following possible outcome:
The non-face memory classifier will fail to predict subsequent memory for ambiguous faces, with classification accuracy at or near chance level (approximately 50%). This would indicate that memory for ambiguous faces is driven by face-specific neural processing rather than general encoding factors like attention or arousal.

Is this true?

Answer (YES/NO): YES